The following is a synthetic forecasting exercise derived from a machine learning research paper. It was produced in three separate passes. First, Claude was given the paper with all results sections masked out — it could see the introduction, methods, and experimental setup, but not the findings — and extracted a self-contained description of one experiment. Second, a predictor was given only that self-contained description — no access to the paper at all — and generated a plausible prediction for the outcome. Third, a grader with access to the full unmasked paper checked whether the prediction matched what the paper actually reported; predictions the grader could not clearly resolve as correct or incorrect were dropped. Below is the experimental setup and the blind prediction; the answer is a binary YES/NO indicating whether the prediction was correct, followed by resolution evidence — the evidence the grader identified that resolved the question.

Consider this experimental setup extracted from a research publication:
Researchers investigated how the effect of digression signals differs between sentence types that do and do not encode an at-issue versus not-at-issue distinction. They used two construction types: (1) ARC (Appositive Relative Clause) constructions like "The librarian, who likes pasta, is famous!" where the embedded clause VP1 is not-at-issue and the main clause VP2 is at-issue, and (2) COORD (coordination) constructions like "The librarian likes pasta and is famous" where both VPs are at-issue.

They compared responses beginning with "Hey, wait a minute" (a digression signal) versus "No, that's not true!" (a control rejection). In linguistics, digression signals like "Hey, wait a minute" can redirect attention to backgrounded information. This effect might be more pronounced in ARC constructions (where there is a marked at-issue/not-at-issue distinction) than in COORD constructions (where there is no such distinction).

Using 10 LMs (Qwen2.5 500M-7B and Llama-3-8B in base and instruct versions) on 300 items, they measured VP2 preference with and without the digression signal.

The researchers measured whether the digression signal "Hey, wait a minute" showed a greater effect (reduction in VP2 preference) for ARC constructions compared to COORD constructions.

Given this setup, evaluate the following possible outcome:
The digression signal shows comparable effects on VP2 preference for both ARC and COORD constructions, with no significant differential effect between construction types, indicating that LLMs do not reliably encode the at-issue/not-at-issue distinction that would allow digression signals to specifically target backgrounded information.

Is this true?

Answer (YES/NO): NO